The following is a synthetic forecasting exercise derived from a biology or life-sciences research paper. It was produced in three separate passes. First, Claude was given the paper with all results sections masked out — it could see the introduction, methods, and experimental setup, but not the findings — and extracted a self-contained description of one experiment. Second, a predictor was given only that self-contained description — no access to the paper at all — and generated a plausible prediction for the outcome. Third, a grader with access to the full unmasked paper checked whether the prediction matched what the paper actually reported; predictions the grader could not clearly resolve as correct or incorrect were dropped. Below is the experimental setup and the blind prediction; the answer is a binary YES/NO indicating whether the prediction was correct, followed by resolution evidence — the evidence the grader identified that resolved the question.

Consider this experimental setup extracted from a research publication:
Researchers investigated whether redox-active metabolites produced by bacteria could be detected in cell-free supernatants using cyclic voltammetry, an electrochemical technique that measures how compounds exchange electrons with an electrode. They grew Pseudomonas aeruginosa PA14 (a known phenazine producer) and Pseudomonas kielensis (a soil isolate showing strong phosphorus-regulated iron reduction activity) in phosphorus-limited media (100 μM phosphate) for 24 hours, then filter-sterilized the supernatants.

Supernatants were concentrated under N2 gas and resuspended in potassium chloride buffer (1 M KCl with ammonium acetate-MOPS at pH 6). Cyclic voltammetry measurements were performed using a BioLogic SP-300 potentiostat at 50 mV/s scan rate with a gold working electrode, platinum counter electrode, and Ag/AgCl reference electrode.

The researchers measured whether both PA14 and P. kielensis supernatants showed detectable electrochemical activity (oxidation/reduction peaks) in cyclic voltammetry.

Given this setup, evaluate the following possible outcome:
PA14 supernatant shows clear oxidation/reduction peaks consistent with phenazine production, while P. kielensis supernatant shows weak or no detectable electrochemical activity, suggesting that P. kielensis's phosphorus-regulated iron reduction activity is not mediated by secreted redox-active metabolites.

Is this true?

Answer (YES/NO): NO